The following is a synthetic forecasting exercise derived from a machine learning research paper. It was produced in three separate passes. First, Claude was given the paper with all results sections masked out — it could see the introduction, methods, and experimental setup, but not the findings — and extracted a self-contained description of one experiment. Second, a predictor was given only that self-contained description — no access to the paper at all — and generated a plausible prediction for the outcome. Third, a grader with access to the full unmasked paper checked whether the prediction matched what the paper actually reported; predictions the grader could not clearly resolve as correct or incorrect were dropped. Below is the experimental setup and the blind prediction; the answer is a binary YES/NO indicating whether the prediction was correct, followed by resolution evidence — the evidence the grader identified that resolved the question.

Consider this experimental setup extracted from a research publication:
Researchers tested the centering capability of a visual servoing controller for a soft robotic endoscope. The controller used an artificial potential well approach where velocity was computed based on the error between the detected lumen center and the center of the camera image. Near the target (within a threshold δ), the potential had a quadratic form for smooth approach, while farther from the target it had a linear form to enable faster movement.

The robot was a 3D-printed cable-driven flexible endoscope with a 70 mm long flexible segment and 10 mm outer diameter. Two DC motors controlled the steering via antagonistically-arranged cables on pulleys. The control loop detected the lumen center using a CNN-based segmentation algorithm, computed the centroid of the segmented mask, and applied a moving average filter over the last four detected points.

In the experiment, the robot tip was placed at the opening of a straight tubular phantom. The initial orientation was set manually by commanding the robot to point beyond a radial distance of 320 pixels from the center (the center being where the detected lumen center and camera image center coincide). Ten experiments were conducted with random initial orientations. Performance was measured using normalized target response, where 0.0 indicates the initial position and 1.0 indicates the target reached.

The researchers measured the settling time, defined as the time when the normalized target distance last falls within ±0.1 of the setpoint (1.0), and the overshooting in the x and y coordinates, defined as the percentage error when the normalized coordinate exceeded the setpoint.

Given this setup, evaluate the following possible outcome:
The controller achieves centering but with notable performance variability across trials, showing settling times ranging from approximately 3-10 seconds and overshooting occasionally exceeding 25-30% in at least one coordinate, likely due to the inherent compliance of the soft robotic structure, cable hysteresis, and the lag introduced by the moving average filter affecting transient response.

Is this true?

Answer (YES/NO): NO